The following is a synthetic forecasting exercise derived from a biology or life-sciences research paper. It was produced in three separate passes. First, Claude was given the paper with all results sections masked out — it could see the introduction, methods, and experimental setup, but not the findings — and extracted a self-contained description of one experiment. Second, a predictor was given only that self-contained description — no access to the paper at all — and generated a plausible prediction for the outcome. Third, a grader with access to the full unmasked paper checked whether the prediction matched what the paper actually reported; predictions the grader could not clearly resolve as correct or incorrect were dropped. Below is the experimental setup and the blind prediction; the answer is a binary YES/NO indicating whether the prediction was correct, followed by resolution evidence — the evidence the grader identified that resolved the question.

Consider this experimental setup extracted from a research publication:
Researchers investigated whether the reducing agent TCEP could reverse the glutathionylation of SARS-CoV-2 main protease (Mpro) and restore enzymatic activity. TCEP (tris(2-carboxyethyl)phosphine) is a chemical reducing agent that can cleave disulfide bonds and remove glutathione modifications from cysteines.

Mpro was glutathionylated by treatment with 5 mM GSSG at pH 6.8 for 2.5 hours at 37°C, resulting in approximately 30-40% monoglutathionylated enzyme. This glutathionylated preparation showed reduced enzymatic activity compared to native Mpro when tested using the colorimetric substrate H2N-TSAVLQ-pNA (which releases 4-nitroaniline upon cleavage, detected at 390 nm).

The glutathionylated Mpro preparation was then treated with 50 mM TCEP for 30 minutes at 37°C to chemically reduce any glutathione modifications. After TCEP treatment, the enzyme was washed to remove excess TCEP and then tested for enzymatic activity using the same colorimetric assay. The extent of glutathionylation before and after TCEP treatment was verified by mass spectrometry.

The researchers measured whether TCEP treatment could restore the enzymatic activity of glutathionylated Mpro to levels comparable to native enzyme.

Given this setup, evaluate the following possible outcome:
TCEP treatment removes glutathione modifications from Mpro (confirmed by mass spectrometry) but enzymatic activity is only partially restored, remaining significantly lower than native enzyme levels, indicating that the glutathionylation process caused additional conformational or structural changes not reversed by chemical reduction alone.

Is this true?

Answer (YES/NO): NO